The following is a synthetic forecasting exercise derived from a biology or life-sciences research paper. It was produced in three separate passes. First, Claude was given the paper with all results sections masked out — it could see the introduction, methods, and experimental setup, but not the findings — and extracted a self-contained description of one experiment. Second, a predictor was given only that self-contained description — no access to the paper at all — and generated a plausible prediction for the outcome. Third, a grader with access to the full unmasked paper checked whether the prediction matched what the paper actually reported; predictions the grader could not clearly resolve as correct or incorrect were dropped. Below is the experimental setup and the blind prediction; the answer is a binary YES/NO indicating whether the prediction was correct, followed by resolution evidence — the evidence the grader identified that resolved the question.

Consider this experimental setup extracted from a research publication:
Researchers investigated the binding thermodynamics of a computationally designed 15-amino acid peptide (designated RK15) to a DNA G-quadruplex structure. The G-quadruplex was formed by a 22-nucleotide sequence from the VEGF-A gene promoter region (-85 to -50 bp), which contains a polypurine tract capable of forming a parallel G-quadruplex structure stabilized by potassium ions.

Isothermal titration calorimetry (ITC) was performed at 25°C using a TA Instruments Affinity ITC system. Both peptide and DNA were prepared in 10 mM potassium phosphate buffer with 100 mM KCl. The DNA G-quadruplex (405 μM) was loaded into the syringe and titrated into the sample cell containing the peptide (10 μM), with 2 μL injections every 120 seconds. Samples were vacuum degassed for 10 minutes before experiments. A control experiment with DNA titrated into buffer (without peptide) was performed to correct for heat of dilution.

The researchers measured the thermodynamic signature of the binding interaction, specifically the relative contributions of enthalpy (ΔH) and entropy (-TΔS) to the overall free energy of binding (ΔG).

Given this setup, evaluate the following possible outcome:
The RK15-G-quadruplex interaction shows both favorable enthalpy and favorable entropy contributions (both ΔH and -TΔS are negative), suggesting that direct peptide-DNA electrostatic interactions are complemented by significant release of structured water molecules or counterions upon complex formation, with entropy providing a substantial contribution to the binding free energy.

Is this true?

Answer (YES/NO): NO